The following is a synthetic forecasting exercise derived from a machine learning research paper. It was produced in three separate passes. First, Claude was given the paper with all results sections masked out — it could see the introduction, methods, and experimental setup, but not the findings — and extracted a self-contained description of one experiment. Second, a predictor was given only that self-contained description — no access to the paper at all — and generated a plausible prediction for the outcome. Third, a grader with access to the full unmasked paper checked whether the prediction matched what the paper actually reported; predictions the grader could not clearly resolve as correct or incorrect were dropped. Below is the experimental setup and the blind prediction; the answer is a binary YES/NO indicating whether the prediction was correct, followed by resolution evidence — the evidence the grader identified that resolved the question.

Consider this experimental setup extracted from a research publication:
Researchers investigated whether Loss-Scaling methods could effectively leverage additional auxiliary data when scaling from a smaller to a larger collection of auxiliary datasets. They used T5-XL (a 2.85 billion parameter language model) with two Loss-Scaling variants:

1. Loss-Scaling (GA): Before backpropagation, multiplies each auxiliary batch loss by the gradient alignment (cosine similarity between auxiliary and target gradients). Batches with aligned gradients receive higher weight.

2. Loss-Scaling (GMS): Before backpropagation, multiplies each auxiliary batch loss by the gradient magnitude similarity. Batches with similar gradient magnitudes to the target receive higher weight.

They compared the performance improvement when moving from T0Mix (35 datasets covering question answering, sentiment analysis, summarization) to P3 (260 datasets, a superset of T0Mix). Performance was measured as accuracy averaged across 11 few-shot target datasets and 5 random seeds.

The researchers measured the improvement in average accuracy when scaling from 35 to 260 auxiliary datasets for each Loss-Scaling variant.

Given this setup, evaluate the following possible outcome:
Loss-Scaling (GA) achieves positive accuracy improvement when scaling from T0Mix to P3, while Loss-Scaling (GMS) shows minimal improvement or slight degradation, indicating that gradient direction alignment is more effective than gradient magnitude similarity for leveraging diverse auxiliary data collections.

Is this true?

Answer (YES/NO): YES